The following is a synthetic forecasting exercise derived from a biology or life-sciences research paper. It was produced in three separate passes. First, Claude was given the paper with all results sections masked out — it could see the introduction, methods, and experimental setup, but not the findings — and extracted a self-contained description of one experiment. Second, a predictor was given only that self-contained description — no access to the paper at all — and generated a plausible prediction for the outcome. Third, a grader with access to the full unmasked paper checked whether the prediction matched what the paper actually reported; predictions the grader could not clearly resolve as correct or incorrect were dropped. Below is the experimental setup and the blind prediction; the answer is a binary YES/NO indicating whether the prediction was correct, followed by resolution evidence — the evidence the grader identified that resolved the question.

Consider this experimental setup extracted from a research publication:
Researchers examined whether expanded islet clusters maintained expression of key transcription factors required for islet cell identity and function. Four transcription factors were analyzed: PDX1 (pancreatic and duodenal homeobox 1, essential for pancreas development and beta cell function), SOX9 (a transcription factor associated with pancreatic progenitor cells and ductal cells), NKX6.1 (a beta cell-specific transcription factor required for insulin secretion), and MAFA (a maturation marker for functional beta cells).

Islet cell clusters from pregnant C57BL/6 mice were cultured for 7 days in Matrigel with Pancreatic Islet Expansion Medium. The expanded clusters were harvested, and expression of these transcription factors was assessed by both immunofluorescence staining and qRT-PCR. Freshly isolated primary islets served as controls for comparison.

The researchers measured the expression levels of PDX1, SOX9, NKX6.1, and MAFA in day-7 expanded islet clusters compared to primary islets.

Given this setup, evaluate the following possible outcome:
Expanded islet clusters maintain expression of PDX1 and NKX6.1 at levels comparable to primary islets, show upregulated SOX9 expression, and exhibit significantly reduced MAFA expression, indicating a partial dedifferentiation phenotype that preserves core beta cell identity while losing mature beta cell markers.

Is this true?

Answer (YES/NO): NO